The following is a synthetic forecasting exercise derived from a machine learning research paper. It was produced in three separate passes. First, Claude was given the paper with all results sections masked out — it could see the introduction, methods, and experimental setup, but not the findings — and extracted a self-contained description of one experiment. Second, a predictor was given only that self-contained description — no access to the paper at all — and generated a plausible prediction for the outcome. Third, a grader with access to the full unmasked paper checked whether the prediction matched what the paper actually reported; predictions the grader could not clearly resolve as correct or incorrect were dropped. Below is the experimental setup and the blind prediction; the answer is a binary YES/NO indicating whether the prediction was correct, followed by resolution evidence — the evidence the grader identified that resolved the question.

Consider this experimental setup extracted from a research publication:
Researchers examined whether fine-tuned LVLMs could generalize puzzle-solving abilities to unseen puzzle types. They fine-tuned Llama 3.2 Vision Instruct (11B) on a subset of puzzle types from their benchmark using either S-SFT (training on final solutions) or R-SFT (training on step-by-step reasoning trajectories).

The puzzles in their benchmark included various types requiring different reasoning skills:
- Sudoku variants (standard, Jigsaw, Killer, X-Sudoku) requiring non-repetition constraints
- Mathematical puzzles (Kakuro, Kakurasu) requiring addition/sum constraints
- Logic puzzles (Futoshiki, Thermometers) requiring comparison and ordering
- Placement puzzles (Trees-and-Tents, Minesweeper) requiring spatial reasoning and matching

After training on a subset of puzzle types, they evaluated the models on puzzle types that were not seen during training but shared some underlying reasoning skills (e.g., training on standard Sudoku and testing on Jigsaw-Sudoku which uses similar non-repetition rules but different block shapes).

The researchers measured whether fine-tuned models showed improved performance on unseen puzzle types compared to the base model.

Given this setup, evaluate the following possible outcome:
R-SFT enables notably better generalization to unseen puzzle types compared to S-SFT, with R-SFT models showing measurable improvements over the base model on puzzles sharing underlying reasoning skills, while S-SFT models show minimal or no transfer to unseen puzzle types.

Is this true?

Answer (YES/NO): NO